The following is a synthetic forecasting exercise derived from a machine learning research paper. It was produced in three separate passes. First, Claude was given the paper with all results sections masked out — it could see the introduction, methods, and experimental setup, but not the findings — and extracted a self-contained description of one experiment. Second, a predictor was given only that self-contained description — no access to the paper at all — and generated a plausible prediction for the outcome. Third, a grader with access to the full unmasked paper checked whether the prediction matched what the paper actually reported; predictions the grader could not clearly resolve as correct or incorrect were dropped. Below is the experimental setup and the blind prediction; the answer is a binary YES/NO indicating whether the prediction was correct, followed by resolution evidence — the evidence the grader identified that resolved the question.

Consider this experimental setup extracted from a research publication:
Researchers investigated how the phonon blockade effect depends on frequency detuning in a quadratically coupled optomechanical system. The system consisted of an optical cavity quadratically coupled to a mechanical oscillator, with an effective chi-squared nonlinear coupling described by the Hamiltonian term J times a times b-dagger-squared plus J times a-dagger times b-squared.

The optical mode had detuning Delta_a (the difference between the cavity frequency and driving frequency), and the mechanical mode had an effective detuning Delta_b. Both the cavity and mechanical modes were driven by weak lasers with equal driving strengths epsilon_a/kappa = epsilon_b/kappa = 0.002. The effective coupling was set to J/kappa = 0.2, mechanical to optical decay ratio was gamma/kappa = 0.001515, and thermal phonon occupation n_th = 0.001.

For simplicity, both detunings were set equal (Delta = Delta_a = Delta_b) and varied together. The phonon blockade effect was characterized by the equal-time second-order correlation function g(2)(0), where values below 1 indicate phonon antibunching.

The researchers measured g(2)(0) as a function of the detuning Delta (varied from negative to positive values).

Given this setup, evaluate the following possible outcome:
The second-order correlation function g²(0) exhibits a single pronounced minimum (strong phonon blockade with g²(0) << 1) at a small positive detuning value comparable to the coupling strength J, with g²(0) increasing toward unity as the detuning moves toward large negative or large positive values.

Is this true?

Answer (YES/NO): NO